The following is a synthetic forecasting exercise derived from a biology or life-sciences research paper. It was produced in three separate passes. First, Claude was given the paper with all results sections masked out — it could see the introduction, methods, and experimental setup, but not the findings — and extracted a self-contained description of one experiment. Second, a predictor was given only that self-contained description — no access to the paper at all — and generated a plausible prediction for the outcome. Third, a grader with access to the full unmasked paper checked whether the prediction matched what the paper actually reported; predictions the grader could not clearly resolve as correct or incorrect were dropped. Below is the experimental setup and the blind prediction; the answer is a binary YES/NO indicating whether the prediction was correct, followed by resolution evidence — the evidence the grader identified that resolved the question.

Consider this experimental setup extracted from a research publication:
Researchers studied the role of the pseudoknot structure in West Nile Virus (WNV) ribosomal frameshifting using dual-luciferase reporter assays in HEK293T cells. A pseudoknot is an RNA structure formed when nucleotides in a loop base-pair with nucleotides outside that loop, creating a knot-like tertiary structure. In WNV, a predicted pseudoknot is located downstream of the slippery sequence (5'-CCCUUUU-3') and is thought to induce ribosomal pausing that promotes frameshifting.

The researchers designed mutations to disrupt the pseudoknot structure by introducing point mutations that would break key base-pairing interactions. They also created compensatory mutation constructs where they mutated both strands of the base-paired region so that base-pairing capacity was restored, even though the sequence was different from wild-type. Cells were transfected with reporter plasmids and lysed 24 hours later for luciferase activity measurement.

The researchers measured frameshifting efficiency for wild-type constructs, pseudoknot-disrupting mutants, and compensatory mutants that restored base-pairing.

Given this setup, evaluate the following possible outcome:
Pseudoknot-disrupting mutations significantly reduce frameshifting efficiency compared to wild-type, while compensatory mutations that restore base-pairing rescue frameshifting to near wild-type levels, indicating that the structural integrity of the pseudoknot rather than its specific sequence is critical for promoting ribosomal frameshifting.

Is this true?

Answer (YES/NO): NO